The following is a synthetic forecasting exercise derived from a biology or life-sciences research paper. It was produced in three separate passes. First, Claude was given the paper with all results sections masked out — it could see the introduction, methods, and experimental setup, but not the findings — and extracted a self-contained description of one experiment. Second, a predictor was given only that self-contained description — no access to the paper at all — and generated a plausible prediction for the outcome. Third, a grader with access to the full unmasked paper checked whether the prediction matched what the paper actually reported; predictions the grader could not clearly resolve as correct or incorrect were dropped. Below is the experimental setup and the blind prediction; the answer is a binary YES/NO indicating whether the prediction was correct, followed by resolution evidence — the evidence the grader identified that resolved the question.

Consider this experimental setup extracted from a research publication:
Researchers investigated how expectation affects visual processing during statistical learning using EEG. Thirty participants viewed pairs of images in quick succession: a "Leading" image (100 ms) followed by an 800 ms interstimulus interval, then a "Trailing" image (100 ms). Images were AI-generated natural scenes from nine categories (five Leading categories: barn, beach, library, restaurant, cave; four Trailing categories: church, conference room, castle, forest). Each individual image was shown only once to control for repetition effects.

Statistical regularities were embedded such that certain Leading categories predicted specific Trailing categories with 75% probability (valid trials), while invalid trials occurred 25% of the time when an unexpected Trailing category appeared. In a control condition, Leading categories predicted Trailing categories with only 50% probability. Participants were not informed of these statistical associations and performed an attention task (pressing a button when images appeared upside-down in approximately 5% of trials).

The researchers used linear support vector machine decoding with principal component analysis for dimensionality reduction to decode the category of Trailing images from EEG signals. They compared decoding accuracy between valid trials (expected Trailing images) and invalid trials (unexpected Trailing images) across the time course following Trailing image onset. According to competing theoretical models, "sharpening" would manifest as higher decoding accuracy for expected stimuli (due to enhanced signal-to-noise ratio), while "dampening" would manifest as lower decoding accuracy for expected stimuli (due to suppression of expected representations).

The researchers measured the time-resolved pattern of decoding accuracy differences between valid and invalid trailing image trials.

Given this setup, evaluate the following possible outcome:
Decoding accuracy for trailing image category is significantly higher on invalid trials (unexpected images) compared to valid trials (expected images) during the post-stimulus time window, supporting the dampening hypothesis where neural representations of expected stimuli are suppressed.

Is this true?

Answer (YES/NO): NO